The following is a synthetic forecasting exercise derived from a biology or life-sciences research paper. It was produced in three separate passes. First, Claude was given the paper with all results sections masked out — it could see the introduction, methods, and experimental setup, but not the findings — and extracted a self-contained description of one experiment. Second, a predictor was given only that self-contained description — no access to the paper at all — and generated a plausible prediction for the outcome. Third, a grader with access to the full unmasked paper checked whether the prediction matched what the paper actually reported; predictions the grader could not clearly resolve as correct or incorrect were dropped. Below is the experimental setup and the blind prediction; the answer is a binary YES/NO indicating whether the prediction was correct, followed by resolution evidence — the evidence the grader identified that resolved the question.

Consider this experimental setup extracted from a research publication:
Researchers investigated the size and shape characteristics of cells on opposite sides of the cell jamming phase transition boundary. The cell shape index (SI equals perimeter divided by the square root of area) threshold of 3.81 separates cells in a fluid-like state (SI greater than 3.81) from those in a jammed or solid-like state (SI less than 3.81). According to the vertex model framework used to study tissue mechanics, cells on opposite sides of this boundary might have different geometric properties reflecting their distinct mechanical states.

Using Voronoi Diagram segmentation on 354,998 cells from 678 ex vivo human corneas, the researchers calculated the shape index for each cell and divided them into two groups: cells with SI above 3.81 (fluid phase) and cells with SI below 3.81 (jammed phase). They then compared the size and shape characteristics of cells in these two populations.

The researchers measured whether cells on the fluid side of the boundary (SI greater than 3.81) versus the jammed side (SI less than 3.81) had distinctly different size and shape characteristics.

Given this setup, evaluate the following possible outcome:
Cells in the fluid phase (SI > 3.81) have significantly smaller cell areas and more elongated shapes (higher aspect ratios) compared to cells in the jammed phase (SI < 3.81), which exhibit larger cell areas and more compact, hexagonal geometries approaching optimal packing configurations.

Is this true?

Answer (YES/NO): NO